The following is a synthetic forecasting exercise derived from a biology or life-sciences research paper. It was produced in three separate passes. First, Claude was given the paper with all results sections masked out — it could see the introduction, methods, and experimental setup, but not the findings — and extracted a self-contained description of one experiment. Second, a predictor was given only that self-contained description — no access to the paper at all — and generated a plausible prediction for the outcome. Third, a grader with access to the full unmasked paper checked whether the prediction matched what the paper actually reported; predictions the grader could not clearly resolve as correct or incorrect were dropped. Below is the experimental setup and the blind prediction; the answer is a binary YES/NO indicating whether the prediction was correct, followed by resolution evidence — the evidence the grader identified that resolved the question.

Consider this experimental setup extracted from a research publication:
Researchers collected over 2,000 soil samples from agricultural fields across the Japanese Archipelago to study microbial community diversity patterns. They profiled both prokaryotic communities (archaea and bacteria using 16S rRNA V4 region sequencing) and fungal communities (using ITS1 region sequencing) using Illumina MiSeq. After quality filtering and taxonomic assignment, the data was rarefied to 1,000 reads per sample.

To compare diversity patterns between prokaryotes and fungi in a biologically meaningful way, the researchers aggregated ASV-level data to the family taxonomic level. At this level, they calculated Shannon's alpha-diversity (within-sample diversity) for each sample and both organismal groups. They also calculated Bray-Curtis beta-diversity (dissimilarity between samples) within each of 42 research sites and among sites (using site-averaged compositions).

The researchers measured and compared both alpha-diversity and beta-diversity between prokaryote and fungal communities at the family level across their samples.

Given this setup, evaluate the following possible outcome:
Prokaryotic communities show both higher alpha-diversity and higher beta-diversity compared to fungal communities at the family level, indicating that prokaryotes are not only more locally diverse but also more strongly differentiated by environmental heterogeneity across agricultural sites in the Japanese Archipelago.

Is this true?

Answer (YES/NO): NO